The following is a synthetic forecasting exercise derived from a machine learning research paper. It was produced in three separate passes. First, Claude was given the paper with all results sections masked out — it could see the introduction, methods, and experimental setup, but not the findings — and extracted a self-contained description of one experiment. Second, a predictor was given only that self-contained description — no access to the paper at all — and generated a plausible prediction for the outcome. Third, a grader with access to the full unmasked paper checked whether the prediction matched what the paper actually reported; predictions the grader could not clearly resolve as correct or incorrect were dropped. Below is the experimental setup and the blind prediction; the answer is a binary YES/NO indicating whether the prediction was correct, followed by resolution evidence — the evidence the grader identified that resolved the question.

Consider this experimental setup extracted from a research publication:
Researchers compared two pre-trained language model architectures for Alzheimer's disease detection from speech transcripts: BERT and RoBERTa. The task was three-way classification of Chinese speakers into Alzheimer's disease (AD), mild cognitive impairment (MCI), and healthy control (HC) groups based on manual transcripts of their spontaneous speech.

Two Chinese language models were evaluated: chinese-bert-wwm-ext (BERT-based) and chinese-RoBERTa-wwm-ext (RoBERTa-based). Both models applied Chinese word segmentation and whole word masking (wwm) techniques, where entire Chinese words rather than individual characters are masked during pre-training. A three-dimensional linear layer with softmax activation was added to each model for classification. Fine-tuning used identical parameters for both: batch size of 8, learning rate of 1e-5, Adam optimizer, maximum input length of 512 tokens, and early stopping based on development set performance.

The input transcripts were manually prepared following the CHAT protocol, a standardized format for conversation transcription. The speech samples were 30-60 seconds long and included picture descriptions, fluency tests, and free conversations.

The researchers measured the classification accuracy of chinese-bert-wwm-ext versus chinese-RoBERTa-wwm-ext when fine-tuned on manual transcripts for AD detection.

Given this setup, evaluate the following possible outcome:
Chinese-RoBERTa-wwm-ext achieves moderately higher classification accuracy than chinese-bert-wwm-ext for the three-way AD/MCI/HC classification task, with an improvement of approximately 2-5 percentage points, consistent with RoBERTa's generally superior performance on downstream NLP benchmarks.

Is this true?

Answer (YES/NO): NO